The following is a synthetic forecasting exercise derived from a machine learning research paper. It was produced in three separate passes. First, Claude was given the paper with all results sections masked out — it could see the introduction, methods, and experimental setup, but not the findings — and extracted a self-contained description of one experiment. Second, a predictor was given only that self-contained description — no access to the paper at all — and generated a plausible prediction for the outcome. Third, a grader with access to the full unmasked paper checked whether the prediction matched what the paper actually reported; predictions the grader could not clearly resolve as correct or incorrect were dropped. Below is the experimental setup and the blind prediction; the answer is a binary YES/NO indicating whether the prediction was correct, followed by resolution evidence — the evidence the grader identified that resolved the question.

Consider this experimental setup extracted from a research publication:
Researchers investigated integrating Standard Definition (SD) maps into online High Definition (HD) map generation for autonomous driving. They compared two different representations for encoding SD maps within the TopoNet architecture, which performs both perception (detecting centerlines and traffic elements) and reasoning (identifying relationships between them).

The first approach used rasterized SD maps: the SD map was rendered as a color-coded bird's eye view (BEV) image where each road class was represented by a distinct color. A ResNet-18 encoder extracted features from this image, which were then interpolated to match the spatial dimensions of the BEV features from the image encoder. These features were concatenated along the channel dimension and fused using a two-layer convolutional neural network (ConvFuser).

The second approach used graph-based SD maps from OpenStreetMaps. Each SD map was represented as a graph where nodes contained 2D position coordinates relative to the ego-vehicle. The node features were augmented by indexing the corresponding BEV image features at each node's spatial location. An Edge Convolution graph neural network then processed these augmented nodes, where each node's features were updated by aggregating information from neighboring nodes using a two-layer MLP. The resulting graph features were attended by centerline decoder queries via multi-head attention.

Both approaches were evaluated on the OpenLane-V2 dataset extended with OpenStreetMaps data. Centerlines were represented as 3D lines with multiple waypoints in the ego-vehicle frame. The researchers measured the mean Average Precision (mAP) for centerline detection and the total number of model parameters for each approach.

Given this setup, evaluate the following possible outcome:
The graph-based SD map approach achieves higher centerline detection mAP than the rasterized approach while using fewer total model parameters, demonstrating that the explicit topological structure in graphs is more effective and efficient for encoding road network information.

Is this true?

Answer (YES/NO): NO